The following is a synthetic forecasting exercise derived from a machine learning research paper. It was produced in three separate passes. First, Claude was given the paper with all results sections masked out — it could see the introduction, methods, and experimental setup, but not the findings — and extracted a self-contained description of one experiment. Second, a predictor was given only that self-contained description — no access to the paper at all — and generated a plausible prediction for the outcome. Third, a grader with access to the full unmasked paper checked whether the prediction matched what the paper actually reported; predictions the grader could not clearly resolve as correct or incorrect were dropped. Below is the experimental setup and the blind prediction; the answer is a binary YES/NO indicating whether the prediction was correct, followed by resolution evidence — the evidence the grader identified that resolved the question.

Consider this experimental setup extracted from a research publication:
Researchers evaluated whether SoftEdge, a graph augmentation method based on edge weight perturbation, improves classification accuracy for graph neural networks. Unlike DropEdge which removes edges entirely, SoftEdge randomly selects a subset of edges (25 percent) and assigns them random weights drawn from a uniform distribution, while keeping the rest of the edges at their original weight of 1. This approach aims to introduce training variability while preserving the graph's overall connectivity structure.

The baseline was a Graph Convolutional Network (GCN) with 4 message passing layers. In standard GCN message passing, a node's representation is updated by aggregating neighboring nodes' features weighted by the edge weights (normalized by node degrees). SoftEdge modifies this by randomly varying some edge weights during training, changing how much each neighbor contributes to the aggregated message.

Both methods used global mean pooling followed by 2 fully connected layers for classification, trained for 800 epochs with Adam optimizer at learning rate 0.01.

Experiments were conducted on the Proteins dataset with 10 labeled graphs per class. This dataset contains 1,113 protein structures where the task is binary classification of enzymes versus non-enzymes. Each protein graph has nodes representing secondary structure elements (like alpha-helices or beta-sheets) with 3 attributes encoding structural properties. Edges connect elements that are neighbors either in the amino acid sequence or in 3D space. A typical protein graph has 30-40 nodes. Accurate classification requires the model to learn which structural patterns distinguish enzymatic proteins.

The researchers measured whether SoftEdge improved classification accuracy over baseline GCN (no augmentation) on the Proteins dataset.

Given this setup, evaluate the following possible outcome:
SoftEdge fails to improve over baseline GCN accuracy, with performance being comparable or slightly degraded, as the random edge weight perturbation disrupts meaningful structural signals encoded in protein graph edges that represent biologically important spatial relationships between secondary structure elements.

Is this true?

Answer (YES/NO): YES